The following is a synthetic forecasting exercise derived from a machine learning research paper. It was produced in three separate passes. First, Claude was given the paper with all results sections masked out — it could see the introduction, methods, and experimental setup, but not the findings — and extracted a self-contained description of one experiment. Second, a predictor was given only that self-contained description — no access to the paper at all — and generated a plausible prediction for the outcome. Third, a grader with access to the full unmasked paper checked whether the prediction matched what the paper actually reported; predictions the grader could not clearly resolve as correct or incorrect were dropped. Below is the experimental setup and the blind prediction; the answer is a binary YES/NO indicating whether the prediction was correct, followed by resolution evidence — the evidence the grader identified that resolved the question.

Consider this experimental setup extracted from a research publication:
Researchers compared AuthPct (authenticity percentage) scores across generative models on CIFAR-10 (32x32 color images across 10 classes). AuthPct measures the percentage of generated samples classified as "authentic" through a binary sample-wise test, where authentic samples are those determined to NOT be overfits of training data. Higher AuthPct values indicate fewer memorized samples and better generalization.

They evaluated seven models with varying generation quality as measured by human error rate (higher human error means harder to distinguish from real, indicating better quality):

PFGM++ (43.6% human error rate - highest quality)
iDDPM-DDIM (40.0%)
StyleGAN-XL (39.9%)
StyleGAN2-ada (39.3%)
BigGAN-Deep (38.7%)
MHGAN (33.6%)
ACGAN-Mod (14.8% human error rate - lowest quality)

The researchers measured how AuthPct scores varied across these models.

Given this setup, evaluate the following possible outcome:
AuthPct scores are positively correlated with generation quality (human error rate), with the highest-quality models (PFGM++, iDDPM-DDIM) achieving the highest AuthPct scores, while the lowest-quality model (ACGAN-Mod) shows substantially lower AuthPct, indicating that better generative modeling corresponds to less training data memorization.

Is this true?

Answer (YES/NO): NO